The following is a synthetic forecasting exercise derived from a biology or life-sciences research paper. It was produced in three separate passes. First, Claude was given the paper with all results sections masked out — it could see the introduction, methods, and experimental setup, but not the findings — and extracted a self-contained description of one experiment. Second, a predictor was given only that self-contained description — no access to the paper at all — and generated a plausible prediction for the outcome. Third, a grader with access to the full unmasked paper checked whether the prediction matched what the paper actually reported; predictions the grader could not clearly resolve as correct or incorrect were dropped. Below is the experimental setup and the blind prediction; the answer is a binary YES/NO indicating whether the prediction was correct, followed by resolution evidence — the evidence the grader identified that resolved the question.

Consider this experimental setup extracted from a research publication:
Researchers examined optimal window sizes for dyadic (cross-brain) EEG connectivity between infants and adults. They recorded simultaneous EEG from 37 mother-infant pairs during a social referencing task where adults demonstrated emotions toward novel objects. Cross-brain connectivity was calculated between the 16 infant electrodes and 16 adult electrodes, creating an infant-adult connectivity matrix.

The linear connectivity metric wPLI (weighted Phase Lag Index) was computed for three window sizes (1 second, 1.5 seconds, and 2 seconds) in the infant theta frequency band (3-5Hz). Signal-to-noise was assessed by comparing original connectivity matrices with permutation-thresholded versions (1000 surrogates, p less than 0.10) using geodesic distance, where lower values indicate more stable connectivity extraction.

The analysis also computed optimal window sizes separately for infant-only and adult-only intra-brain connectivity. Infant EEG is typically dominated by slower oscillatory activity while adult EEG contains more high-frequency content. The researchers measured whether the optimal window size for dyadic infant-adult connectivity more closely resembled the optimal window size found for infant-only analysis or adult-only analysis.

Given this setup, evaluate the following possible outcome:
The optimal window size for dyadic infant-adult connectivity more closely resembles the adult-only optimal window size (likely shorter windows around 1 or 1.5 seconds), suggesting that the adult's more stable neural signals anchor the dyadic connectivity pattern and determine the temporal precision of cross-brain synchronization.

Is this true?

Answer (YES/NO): NO